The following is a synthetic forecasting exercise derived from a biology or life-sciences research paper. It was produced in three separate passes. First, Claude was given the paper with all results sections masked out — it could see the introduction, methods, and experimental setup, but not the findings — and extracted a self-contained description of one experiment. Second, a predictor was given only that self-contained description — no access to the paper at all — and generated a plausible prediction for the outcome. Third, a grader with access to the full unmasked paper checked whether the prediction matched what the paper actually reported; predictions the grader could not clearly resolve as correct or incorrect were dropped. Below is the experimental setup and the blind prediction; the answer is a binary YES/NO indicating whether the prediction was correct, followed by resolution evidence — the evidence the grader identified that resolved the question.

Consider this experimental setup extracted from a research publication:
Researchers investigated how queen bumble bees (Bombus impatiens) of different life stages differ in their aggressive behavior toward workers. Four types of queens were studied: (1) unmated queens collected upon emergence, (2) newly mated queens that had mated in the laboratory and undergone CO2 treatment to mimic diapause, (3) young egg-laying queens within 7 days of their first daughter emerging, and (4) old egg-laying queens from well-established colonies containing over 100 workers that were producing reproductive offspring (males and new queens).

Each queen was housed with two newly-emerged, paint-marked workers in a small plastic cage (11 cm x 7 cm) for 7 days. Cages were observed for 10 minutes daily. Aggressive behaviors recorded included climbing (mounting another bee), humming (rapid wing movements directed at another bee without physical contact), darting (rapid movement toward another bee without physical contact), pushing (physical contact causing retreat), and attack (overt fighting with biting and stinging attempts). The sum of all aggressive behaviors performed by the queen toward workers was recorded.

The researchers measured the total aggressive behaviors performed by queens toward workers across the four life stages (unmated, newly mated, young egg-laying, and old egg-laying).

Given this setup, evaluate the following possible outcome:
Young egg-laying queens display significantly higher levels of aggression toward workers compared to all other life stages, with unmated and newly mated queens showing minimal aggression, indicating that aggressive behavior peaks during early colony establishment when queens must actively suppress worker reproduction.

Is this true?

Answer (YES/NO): NO